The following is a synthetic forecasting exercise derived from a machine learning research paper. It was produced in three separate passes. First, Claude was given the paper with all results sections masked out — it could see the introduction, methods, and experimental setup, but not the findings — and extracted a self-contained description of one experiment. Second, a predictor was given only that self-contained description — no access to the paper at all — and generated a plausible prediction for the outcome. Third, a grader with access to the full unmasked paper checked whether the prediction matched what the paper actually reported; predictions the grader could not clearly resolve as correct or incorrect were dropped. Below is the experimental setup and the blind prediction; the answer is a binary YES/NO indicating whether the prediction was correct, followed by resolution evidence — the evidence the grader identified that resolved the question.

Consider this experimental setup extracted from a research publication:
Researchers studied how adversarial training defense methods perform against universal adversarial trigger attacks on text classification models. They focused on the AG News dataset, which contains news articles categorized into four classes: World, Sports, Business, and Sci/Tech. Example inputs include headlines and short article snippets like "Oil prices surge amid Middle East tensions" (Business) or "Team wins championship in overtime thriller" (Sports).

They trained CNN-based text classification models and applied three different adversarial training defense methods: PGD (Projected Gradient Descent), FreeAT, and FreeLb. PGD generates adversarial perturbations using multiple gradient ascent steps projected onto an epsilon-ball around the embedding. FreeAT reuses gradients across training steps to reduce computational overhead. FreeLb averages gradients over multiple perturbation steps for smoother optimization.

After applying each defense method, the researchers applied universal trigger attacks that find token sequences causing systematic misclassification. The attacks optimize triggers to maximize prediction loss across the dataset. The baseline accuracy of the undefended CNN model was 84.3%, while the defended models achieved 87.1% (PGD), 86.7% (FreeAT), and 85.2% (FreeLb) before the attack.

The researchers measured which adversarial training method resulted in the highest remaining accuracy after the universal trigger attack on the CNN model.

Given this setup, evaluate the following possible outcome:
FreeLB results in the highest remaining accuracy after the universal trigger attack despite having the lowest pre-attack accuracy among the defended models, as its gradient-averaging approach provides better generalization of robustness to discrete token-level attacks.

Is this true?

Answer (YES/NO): NO